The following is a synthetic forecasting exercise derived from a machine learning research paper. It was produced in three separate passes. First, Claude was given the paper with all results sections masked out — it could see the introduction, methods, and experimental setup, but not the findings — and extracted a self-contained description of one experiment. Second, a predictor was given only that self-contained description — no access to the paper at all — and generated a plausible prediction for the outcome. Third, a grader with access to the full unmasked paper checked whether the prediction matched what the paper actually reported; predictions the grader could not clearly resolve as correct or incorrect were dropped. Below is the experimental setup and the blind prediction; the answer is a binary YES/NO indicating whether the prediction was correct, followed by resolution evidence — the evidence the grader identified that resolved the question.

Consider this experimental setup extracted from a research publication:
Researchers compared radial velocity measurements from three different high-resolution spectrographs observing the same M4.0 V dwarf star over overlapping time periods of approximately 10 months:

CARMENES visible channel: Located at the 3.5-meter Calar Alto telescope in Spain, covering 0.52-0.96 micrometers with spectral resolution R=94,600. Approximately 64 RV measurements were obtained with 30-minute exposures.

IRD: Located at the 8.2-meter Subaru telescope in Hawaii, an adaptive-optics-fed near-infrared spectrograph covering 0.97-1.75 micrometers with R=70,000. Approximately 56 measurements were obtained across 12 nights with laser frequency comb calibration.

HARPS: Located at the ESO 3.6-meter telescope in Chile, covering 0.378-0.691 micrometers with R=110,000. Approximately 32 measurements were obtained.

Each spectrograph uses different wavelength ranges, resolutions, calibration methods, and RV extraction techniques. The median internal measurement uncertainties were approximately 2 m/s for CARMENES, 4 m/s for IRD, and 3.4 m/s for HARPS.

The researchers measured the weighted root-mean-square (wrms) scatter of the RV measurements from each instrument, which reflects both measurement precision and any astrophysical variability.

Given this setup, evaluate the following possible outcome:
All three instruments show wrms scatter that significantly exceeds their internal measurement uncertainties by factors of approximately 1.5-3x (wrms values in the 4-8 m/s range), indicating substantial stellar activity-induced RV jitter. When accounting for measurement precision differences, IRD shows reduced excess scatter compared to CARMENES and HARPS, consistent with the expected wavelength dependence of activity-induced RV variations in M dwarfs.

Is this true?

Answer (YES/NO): NO